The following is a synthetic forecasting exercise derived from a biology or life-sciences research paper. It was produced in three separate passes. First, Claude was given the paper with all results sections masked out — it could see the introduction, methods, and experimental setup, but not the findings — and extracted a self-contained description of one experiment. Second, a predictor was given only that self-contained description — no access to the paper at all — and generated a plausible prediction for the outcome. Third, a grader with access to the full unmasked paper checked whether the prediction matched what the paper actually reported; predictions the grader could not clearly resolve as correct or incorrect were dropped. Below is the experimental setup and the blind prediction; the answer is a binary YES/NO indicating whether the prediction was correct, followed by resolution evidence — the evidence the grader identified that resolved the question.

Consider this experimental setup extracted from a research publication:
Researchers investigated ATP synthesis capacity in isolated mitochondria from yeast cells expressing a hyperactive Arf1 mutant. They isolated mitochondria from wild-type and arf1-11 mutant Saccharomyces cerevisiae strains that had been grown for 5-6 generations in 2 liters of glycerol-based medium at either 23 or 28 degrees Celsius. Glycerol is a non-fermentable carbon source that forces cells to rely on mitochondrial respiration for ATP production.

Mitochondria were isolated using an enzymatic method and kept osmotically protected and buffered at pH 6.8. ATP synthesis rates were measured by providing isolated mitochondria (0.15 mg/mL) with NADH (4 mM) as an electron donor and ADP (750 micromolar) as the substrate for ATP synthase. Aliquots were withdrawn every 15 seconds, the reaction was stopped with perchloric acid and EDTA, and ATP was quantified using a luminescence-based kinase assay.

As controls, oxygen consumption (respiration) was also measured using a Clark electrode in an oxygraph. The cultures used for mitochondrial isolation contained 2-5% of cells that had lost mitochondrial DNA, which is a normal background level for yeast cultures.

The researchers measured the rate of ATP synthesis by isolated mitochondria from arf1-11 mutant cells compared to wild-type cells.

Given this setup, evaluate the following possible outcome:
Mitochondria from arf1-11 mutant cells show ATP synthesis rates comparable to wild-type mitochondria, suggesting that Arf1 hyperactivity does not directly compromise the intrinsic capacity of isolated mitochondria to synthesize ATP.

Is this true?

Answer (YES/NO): NO